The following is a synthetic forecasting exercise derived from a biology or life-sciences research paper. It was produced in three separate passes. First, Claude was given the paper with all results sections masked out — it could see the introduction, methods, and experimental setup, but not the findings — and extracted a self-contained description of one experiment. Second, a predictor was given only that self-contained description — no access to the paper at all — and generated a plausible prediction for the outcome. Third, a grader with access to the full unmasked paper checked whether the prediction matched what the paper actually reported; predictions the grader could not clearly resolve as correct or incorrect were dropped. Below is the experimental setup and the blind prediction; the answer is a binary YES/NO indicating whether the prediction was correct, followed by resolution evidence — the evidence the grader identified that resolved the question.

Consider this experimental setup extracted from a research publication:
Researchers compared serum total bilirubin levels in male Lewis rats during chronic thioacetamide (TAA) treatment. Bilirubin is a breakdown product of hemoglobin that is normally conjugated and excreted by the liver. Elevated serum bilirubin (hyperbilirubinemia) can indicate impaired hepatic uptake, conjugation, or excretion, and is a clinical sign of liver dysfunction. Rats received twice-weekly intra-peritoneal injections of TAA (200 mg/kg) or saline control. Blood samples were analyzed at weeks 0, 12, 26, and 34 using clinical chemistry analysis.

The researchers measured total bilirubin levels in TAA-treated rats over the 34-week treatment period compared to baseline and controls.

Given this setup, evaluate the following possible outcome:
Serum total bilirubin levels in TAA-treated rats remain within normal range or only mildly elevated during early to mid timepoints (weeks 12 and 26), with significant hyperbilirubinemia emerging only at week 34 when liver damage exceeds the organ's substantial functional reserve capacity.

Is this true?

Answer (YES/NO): NO